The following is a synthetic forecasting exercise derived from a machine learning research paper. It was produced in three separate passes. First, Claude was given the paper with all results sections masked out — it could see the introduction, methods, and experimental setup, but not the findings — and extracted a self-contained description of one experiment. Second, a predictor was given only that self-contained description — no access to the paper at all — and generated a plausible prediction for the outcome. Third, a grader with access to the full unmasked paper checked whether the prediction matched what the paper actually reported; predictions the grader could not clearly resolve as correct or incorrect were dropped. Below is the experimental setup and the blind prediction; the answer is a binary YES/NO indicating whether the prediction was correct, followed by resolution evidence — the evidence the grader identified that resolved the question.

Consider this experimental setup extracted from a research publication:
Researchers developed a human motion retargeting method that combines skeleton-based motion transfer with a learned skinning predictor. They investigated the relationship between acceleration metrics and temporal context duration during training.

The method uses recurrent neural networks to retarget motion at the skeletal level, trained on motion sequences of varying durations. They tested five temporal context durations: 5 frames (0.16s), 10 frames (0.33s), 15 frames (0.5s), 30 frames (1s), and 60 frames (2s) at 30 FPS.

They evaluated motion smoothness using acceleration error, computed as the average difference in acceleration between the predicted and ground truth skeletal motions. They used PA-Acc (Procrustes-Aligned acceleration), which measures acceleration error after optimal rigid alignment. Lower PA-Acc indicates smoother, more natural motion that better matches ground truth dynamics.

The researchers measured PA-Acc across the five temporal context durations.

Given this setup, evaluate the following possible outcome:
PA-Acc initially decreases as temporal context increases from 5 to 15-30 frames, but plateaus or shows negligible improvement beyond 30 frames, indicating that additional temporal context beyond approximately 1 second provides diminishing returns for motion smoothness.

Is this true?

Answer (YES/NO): NO